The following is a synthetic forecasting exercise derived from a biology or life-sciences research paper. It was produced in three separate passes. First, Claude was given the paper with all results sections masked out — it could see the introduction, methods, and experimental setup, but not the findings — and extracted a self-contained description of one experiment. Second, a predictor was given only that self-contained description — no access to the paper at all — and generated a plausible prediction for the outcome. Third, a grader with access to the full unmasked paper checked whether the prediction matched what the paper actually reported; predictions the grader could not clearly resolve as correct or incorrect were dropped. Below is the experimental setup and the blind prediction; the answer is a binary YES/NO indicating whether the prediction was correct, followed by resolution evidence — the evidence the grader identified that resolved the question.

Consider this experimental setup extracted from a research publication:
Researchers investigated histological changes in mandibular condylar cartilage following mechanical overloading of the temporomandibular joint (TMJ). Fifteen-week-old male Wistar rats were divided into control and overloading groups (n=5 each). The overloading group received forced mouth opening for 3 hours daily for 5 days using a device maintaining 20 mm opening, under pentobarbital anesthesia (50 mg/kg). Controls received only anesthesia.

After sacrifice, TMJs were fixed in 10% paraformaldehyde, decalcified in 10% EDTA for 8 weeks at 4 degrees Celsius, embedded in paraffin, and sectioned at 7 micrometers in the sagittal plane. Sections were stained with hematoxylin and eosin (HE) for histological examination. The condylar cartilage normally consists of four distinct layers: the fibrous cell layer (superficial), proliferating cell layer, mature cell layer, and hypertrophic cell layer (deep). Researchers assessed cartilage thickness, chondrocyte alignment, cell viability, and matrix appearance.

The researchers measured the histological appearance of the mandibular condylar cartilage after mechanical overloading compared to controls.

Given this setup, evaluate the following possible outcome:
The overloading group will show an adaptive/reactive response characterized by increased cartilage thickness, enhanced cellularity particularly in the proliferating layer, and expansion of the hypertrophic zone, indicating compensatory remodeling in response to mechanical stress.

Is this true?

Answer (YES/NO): NO